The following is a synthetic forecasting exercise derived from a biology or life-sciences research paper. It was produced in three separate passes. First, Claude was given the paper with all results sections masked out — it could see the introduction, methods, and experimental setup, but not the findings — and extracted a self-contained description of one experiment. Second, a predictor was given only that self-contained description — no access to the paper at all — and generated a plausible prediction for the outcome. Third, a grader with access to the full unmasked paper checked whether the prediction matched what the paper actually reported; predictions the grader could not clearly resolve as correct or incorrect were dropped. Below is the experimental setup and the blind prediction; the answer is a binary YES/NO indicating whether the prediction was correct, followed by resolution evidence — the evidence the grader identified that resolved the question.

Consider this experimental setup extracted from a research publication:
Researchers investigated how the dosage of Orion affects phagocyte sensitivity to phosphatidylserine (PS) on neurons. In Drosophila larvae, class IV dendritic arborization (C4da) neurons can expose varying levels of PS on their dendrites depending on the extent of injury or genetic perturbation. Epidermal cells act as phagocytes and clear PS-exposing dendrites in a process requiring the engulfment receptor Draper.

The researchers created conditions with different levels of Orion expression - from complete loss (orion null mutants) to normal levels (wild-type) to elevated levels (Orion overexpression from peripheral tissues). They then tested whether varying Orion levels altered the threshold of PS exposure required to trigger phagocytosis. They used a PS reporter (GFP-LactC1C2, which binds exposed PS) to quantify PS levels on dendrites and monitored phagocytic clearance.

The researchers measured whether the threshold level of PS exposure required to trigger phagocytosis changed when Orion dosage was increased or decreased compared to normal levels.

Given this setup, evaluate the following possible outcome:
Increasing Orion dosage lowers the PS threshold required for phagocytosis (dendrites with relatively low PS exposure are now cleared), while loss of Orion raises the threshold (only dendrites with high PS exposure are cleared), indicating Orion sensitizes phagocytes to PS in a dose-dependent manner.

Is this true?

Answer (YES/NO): YES